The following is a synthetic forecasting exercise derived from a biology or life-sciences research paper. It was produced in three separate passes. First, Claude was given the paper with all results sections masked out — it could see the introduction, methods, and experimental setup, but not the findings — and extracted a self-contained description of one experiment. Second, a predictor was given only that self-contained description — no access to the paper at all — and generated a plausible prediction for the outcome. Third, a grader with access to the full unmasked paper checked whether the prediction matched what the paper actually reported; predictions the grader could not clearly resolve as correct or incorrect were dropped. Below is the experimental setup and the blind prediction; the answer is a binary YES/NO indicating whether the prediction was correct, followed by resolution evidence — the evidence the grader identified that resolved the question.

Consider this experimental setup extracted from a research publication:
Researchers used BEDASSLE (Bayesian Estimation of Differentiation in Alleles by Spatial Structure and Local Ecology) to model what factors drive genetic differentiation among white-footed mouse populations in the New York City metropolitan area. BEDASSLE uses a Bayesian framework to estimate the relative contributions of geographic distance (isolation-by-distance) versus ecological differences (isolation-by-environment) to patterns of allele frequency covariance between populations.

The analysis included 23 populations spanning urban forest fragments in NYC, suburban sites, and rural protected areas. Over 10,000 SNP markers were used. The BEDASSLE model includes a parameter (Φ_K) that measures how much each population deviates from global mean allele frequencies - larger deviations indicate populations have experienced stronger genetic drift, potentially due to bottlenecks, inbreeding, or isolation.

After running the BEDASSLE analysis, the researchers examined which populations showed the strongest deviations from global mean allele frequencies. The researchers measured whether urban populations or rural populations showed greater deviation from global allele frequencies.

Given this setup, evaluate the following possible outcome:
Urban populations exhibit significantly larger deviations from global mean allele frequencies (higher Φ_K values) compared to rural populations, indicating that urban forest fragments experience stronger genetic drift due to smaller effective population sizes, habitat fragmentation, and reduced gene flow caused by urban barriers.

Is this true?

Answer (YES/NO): YES